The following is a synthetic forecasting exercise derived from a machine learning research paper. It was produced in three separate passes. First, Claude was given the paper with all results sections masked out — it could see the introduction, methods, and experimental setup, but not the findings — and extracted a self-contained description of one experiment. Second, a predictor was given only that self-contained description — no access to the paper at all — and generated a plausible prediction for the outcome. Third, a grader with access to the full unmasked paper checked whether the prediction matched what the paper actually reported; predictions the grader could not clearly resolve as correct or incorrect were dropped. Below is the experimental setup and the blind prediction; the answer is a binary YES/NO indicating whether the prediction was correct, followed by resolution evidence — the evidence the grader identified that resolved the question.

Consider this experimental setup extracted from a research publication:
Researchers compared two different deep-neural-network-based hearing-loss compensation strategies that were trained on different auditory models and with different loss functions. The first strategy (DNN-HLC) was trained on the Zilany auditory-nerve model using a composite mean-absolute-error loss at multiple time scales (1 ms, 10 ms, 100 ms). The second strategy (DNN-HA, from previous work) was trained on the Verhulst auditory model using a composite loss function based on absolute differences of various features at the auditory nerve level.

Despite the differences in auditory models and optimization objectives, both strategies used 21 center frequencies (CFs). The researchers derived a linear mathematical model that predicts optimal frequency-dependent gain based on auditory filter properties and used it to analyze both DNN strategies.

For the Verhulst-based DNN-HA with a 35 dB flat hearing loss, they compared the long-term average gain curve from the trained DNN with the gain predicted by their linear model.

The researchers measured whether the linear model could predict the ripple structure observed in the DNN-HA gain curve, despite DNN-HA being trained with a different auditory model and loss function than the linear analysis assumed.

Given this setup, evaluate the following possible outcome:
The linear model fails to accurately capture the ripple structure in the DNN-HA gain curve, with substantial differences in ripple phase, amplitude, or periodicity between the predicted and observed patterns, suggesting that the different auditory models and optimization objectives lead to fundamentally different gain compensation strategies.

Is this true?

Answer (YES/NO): NO